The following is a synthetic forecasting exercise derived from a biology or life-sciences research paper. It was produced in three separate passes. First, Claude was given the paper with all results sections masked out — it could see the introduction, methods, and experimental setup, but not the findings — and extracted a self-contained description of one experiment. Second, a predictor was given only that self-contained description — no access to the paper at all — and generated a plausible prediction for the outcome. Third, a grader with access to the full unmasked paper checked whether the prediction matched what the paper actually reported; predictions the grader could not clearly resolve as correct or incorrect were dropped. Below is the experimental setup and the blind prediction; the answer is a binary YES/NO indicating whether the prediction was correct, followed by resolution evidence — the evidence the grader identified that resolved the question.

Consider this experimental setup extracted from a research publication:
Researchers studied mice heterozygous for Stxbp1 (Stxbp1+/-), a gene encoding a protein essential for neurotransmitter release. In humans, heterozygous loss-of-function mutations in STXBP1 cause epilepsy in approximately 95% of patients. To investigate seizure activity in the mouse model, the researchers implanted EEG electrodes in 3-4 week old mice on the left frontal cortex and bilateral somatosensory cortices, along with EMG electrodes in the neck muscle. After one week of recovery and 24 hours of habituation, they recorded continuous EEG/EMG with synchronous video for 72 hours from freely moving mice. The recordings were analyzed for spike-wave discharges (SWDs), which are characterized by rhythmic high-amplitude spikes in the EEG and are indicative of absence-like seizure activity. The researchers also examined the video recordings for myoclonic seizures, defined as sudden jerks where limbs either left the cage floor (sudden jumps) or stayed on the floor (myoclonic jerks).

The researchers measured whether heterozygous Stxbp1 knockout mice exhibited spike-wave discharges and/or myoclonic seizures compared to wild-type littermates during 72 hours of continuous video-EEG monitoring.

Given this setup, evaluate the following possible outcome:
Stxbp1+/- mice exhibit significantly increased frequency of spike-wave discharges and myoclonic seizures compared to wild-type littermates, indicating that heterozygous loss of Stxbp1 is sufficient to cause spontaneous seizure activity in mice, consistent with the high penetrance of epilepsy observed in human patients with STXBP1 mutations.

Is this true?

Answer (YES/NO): YES